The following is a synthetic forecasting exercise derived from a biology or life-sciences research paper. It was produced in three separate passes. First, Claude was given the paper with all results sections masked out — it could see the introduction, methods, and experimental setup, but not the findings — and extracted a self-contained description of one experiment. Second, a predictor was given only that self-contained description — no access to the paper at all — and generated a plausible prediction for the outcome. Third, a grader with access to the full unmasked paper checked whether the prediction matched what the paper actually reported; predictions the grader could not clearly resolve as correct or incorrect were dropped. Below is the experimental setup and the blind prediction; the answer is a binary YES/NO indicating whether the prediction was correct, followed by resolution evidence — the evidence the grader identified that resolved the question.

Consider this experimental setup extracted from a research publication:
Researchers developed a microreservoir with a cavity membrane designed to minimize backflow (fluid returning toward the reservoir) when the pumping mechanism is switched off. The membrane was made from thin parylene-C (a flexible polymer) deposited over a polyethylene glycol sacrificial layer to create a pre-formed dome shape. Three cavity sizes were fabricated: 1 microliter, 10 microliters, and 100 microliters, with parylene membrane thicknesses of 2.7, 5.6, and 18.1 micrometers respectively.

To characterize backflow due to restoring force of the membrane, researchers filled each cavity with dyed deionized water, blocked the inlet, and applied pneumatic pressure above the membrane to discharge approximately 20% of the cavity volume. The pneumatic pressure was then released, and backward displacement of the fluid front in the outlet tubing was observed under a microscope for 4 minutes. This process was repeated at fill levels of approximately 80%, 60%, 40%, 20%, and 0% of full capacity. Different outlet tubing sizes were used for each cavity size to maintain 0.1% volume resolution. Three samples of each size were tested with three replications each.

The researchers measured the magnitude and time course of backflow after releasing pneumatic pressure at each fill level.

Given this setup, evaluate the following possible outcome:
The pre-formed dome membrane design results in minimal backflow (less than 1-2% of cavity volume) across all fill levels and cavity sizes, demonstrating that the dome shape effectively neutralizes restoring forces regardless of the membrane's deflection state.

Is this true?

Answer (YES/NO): NO